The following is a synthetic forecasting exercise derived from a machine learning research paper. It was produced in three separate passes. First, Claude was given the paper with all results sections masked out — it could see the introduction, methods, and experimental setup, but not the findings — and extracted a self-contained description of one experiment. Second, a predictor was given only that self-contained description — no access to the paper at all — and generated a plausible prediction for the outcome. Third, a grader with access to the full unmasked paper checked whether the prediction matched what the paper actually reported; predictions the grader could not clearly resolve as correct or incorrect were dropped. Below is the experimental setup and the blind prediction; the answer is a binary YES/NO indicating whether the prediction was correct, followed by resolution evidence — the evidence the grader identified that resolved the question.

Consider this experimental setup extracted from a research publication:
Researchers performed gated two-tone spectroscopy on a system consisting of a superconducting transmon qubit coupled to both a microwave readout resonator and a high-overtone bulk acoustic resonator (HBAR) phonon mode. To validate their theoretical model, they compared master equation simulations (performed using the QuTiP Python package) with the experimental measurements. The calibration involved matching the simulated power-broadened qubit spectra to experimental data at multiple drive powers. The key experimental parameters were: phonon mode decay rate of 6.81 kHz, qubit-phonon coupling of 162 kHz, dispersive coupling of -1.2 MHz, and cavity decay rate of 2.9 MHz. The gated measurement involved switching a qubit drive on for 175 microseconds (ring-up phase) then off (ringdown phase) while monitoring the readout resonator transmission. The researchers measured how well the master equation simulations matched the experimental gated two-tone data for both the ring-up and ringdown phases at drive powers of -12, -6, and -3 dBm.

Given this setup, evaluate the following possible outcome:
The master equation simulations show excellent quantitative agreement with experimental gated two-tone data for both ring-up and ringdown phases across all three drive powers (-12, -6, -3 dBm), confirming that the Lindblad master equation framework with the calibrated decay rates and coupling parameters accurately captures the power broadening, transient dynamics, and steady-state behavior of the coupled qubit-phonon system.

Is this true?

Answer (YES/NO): NO